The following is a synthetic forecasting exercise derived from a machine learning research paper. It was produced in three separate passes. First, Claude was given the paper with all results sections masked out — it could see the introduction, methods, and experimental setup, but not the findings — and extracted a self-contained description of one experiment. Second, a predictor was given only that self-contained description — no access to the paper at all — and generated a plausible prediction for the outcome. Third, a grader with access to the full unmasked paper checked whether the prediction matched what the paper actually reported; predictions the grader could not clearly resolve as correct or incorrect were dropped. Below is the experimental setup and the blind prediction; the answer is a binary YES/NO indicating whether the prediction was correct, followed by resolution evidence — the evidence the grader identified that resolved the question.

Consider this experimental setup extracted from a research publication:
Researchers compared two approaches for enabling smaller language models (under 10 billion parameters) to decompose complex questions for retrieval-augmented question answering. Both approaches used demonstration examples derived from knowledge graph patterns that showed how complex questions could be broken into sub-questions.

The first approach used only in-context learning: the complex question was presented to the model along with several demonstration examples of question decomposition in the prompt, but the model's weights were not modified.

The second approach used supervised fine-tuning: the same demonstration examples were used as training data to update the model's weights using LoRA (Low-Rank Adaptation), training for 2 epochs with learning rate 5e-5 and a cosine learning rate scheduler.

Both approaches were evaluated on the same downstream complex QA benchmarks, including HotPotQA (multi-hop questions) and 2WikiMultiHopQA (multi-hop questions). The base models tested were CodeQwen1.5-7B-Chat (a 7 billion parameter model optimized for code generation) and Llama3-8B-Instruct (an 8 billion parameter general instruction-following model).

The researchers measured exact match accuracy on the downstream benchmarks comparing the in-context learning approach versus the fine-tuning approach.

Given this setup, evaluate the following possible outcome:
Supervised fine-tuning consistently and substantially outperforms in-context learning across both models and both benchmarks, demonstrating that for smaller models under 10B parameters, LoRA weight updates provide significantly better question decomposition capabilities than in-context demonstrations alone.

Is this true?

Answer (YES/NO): YES